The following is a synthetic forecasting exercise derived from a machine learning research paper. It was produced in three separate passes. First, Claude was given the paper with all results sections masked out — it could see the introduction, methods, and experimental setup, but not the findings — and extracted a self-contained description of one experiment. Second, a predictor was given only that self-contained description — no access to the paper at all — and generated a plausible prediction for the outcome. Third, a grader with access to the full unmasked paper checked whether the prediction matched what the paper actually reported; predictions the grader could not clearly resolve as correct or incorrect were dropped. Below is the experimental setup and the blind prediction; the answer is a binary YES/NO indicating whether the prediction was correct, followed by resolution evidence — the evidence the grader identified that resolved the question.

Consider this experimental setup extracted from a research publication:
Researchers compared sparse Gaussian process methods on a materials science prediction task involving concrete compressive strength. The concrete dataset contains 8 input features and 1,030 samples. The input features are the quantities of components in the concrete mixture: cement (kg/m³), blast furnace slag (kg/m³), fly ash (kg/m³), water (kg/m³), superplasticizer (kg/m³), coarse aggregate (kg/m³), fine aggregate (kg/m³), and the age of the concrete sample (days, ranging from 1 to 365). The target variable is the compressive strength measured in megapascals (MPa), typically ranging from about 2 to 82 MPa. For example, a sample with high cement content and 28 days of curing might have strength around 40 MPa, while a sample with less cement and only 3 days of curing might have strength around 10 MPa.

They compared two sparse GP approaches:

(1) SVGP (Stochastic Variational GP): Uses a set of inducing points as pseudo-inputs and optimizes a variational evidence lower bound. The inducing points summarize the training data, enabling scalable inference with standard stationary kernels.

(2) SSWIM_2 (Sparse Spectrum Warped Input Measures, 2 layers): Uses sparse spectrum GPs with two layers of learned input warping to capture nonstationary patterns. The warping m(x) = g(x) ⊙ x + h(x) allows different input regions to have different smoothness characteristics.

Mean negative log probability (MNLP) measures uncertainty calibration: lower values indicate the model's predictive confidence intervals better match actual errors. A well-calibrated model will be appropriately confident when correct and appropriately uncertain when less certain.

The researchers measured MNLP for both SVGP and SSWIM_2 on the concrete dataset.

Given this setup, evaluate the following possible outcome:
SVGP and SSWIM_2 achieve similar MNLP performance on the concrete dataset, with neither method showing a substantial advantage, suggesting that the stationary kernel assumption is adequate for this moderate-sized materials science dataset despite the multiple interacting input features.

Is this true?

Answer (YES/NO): NO